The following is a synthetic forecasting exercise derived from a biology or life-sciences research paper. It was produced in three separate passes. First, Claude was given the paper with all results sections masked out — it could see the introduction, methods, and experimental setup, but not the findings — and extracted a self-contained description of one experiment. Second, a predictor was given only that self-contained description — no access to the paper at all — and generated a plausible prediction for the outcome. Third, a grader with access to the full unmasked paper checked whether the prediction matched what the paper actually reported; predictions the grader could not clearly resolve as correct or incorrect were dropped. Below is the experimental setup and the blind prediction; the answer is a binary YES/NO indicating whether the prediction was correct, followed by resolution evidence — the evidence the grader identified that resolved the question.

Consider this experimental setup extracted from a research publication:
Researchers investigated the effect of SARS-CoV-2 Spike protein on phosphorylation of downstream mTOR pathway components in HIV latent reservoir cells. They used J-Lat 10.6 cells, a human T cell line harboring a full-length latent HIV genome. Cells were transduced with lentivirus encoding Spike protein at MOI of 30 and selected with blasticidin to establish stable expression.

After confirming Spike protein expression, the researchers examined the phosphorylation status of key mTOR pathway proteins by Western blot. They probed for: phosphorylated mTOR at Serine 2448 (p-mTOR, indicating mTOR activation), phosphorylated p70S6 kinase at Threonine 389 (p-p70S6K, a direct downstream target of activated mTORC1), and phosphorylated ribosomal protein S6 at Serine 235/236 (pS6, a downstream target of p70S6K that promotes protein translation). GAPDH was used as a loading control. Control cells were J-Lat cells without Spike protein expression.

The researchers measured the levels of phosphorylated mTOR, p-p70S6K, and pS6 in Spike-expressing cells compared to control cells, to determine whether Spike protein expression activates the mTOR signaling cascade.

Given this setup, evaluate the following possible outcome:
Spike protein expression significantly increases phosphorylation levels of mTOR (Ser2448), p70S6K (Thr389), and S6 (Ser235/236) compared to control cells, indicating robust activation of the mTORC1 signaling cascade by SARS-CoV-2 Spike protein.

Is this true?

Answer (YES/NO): YES